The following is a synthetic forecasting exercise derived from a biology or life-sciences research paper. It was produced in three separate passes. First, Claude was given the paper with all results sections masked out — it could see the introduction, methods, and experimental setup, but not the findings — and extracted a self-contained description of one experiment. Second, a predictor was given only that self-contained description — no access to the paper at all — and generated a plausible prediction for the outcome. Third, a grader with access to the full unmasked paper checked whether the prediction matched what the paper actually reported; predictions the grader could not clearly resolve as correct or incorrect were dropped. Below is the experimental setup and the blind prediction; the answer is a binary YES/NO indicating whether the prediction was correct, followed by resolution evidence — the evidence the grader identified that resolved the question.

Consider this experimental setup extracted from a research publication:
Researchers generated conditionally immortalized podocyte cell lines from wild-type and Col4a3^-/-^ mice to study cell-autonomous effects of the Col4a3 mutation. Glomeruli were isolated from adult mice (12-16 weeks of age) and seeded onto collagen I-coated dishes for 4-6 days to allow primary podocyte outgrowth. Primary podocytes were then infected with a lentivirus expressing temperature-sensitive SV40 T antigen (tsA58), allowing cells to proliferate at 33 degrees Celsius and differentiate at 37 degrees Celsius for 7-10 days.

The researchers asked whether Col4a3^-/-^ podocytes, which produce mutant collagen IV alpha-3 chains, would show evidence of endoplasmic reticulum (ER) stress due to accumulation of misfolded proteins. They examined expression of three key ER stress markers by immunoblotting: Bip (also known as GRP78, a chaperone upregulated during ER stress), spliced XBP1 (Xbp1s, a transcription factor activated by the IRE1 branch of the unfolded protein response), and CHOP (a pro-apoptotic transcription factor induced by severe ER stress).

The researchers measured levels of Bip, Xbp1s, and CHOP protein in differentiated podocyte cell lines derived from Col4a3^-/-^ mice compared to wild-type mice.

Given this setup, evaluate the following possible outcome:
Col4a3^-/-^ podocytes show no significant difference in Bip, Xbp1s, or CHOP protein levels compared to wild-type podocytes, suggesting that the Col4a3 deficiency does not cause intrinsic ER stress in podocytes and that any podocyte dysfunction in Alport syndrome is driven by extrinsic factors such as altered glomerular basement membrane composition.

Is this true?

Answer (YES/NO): NO